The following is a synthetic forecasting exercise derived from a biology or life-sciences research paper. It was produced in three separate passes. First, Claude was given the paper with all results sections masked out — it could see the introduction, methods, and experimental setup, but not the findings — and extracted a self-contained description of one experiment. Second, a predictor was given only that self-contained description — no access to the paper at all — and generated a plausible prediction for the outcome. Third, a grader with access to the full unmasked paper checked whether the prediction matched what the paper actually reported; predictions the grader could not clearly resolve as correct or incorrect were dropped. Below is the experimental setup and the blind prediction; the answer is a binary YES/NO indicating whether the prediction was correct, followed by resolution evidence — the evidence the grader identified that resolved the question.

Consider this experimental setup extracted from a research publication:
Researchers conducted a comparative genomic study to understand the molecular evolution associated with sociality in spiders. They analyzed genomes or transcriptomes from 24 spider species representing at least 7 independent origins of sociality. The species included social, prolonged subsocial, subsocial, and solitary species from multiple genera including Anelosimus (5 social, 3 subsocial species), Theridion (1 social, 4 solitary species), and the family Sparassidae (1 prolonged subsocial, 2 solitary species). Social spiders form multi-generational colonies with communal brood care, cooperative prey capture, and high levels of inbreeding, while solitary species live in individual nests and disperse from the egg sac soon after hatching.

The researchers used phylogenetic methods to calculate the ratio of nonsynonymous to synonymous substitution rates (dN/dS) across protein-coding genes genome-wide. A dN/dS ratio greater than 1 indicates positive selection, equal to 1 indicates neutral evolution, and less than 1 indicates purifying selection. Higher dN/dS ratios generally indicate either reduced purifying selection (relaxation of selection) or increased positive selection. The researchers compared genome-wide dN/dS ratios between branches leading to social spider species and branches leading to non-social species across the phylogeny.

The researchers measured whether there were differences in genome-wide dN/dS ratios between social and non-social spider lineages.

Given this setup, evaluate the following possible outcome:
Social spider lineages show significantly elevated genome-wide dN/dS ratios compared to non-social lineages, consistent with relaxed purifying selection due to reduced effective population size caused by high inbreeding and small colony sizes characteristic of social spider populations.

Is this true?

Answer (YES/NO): YES